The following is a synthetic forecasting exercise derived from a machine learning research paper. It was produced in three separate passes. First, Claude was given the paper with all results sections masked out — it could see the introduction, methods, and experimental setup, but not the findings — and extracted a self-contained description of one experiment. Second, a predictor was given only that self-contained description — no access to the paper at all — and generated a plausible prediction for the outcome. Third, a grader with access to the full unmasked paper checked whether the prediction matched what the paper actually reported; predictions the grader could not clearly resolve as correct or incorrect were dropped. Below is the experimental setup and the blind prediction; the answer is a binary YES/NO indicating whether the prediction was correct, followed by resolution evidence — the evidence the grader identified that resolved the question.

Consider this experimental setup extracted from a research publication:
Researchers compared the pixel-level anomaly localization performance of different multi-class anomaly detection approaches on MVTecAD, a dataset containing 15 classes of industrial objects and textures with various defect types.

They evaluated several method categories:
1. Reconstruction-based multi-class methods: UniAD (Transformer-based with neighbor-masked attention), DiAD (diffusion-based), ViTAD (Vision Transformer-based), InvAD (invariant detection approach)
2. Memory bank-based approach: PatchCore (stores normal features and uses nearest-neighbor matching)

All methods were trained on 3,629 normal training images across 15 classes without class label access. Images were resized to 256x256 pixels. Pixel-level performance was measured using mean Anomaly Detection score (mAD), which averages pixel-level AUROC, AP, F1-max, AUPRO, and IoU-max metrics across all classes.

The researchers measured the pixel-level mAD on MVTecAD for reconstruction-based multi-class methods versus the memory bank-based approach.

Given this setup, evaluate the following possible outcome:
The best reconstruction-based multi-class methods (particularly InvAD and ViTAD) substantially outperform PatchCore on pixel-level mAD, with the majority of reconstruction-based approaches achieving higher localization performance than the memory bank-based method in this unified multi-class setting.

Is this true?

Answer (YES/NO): NO